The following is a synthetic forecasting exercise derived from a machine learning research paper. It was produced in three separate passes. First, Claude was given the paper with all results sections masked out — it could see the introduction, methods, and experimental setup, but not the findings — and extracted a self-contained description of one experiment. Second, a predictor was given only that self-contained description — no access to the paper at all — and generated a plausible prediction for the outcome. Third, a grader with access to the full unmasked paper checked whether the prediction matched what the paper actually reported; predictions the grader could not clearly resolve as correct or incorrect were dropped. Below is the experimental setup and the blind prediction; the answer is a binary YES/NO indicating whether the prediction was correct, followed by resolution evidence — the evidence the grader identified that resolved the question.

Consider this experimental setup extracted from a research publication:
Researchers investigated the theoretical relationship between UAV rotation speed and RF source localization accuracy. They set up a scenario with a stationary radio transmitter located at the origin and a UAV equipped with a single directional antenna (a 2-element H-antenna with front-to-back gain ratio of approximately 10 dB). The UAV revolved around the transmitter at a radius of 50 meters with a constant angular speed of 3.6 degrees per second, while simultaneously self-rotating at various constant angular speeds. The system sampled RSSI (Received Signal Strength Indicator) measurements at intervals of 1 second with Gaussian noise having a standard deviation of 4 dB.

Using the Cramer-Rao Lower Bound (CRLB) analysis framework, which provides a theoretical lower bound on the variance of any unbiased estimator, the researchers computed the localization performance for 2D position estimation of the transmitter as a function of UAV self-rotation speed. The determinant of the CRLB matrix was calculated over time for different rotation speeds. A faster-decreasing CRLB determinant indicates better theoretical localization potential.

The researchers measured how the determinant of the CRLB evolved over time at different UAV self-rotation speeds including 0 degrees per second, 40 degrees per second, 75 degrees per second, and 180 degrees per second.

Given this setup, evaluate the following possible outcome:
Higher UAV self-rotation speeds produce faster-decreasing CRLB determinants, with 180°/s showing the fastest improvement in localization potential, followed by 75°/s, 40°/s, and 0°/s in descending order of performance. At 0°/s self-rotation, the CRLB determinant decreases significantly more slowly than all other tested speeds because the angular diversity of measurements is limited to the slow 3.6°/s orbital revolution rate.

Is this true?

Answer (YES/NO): NO